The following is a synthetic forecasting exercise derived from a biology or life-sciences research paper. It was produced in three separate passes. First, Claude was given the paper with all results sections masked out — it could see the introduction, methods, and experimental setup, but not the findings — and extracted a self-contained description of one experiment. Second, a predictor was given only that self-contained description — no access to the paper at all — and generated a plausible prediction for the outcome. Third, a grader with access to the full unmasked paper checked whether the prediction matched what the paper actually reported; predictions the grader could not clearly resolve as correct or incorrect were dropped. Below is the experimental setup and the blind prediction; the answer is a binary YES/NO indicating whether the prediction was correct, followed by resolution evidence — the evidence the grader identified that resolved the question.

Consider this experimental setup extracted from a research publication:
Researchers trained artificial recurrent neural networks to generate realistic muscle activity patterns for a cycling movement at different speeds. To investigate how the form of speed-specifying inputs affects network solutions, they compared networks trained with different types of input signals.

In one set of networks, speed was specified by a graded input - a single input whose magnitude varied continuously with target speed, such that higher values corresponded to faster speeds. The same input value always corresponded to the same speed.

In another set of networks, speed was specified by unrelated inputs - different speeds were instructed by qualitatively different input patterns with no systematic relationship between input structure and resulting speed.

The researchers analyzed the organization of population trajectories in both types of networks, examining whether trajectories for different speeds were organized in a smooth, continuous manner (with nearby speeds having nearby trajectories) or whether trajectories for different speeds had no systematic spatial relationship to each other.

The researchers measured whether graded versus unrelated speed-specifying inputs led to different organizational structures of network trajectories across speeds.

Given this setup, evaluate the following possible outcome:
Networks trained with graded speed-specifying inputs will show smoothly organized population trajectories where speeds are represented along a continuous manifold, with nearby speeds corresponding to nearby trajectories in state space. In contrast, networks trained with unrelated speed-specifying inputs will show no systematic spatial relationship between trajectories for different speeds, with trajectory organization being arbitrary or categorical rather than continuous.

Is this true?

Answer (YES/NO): YES